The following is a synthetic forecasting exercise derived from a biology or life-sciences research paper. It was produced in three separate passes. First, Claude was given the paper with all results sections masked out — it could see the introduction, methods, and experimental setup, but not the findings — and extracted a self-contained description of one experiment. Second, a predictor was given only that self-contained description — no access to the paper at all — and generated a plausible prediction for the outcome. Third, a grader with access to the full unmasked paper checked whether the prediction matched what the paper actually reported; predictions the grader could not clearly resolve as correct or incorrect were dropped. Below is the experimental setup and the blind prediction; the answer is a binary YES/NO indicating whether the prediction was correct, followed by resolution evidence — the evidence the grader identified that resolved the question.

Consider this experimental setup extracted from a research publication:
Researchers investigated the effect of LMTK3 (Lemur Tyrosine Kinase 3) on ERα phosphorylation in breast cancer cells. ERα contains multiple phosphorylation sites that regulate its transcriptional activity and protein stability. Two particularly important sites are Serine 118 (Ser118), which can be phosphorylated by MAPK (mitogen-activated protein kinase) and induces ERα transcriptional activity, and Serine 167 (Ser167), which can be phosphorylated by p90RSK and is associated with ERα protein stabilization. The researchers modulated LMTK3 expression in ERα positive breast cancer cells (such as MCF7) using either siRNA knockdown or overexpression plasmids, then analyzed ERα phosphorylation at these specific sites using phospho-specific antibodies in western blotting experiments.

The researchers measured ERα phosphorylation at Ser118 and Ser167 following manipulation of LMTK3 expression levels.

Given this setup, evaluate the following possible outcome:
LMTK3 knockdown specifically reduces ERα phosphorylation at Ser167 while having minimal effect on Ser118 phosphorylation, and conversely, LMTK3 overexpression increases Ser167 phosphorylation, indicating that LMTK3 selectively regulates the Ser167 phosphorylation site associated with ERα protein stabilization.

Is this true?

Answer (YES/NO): NO